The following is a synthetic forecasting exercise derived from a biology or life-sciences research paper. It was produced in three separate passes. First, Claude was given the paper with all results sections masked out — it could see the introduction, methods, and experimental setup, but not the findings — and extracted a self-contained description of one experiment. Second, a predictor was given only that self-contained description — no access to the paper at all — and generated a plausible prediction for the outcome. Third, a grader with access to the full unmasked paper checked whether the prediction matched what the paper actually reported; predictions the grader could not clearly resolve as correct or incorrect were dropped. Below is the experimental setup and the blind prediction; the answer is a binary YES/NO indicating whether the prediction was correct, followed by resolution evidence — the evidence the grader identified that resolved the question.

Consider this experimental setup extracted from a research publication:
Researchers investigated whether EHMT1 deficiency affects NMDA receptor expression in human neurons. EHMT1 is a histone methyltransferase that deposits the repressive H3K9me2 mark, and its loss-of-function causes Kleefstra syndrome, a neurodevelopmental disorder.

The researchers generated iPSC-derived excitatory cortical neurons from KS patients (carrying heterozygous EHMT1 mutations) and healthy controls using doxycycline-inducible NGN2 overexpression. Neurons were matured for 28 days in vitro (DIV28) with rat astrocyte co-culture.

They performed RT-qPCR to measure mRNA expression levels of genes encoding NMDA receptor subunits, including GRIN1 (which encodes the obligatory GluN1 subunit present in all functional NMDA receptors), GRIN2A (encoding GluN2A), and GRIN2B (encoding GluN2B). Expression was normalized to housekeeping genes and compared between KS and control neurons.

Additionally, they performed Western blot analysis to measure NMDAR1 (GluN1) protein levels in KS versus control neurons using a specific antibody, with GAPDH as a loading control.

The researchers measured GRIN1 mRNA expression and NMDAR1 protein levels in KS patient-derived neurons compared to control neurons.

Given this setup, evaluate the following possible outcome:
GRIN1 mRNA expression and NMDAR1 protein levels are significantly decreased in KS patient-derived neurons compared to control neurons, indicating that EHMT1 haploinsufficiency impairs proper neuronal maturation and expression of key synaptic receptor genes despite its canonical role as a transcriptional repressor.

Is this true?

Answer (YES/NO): NO